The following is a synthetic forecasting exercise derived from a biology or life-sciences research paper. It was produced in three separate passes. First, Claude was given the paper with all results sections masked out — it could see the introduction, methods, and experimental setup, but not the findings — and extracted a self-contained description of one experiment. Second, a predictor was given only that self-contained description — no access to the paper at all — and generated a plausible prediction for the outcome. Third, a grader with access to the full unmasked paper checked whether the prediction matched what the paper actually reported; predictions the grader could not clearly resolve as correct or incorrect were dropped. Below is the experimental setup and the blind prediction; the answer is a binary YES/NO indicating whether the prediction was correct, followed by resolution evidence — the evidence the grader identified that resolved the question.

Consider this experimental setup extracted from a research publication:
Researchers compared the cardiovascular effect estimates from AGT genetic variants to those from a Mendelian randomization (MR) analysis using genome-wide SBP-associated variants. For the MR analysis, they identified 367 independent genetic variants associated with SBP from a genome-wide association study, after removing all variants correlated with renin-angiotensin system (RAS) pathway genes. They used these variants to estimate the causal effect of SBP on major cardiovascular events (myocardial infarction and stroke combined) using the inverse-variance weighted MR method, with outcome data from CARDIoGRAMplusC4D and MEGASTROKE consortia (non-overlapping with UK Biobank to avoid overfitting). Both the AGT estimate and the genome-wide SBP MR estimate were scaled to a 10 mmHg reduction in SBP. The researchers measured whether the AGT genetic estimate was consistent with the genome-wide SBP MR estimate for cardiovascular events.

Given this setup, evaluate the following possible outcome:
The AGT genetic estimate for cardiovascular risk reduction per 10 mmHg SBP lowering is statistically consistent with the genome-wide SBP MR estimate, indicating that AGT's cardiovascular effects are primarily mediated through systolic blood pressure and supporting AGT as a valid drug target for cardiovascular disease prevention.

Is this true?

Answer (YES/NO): YES